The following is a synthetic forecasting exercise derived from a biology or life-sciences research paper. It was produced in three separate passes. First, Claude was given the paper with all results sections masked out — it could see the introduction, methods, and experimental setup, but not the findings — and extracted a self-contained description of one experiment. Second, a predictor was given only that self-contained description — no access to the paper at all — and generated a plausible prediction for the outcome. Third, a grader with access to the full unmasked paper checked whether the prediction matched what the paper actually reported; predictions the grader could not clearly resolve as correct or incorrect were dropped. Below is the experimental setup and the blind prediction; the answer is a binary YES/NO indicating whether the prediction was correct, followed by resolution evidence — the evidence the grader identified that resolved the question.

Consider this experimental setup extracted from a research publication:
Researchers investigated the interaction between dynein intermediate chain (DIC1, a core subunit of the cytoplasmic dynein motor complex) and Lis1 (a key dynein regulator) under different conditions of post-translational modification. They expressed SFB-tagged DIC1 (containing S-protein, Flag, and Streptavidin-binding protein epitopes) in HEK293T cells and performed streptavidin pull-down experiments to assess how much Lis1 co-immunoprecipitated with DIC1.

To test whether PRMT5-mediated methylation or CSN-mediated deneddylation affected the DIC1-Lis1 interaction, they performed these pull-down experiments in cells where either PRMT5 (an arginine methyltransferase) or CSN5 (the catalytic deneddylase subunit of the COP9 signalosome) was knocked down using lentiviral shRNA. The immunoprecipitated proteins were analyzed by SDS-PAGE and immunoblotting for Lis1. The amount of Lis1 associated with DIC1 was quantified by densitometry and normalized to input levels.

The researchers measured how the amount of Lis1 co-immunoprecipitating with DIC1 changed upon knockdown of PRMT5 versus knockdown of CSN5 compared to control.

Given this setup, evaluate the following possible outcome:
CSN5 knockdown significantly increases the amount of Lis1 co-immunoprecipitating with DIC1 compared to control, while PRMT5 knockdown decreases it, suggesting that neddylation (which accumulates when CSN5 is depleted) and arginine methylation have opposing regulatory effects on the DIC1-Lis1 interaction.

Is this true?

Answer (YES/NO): NO